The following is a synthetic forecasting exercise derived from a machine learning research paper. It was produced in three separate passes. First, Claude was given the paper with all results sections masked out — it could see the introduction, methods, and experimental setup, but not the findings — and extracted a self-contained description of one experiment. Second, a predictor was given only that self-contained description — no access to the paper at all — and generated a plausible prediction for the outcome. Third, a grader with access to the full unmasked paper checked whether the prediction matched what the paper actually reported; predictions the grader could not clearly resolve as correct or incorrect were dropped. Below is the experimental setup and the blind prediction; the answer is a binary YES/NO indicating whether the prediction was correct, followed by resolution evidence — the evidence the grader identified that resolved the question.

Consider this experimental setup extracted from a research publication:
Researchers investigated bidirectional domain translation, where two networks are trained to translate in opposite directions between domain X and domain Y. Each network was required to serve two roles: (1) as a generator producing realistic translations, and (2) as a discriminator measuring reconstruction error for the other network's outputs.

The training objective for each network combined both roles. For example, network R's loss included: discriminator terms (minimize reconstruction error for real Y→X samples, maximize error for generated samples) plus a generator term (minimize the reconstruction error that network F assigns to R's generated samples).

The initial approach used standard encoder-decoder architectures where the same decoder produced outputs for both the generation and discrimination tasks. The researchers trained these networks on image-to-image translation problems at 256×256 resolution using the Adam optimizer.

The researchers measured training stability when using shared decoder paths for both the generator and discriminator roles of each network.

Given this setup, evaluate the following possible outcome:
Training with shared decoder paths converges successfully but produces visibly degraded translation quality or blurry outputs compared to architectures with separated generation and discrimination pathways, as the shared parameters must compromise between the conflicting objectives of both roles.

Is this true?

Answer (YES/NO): NO